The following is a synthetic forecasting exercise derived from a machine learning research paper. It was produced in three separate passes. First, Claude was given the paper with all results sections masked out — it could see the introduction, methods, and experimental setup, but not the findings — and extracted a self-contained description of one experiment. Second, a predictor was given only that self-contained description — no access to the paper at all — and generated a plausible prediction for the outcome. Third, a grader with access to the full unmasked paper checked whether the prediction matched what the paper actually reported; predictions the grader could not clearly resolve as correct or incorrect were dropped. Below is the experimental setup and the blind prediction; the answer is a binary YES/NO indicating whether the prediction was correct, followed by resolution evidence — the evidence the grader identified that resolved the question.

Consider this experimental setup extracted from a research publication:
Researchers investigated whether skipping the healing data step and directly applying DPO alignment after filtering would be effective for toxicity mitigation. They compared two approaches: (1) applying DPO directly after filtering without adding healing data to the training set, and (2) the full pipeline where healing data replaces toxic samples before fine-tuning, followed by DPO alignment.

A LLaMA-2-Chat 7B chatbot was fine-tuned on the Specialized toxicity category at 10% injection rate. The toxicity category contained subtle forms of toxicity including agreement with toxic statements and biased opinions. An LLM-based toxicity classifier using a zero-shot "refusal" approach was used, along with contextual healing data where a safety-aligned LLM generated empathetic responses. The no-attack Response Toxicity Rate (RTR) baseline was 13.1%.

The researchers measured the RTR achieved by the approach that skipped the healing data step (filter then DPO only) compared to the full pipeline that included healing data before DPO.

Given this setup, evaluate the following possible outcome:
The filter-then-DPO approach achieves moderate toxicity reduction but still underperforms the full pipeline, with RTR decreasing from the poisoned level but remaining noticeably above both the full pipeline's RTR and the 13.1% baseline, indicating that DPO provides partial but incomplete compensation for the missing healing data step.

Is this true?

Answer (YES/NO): YES